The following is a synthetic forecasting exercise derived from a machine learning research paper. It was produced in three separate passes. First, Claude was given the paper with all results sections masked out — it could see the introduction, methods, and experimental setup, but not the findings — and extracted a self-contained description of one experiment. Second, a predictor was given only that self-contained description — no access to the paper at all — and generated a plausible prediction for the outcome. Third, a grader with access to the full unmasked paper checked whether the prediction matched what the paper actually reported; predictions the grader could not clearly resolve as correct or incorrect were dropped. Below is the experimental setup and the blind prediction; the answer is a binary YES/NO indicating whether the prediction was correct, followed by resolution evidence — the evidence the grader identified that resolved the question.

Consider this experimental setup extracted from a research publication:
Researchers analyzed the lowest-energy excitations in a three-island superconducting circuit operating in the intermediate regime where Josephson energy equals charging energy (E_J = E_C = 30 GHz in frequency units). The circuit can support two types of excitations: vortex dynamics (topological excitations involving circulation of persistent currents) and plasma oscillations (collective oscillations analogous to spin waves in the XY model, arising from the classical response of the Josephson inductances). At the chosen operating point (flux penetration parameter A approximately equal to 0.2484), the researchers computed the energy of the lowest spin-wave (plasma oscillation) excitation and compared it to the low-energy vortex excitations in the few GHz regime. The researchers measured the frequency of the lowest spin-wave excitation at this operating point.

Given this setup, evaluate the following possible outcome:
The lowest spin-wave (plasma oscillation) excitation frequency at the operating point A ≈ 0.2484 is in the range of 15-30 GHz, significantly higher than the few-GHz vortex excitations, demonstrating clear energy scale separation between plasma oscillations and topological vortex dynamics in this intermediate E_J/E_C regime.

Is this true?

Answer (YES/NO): YES